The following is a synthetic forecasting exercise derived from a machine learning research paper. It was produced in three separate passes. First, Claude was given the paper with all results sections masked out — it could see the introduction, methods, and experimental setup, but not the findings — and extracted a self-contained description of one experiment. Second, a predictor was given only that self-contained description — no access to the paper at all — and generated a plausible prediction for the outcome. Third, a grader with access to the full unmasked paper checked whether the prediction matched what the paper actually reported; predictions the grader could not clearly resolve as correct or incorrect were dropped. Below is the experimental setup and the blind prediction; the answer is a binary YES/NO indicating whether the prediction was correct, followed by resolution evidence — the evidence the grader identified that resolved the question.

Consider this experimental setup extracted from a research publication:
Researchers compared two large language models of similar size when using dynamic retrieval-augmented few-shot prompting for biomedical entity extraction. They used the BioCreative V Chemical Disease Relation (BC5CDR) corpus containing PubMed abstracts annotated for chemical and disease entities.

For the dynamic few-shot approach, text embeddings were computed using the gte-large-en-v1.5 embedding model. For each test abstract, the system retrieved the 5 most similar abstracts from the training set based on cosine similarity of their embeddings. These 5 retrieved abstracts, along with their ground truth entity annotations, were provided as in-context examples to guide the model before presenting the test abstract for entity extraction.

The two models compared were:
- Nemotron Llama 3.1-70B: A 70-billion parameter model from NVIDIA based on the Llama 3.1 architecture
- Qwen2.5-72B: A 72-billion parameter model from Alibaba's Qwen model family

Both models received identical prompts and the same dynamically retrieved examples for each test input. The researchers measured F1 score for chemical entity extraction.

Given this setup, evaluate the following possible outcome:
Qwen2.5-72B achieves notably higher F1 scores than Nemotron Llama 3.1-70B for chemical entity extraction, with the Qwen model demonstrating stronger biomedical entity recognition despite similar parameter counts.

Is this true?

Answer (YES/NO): NO